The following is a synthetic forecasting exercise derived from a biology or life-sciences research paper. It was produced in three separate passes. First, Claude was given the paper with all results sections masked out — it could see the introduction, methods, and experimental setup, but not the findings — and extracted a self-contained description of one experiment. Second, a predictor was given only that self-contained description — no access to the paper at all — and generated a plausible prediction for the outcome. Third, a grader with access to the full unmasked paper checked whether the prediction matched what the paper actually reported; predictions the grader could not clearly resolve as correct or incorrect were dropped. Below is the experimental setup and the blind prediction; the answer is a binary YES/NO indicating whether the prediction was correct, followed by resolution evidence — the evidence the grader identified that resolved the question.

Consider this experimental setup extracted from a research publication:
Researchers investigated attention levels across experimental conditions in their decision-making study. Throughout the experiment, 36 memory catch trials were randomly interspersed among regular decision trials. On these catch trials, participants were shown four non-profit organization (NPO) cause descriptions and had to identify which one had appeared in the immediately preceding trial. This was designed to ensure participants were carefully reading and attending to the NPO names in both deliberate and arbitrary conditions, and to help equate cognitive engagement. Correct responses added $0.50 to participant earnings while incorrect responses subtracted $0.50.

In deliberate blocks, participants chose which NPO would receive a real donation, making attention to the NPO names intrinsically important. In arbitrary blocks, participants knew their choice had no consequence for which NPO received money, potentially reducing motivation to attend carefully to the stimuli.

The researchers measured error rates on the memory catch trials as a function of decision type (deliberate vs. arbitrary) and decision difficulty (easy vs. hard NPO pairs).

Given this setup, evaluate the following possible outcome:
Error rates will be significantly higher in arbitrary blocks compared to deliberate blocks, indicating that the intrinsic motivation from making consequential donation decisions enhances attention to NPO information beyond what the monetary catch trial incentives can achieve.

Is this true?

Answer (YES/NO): NO